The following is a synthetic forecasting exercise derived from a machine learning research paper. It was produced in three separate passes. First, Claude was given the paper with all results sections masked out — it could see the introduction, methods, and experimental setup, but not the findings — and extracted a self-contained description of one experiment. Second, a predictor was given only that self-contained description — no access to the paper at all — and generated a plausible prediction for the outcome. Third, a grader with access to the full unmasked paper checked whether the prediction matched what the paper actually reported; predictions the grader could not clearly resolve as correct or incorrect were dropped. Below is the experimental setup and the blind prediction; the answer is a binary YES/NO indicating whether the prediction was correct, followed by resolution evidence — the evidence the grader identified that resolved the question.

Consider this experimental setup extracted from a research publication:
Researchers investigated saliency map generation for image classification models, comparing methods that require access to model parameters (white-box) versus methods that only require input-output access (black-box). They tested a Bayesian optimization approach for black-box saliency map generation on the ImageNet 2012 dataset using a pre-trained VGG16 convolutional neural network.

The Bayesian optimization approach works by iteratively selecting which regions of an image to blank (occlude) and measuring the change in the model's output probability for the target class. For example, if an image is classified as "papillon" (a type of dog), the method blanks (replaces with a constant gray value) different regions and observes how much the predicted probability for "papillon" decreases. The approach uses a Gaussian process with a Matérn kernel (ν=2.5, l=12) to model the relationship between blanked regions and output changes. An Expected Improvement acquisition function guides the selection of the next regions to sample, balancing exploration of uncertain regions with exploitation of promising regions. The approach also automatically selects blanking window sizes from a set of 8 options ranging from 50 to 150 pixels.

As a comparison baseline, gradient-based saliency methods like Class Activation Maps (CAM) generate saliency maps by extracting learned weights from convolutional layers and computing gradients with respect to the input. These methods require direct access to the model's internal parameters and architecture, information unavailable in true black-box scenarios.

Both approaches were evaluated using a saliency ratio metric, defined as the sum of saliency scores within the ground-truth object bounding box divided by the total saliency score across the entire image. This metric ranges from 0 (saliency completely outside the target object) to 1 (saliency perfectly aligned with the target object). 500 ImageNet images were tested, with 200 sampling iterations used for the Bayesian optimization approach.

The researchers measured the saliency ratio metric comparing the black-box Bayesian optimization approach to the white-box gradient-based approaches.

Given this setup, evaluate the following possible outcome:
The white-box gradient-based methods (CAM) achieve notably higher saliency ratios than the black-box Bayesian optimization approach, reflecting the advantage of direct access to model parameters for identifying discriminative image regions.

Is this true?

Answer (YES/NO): NO